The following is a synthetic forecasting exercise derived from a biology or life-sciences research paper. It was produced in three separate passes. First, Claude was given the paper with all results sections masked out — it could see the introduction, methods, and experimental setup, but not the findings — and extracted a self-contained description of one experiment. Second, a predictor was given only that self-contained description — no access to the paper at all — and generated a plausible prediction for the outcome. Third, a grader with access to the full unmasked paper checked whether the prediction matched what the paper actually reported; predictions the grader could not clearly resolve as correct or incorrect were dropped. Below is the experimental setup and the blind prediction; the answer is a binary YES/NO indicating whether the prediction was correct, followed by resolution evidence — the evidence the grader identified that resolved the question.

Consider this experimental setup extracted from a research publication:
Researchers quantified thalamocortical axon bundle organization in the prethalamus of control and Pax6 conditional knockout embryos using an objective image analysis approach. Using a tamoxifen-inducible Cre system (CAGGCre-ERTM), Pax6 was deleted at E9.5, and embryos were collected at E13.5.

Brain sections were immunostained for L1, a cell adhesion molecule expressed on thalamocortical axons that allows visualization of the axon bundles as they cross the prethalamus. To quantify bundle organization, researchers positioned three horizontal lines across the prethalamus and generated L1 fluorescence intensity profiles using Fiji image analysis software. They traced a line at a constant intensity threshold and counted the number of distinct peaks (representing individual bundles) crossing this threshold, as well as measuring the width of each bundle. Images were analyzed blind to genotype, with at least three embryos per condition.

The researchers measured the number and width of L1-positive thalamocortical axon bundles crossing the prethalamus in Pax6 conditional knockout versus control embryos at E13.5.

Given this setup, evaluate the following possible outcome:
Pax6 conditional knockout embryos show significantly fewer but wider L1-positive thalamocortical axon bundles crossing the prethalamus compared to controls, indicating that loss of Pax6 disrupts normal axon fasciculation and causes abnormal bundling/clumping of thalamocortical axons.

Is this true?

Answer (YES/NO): YES